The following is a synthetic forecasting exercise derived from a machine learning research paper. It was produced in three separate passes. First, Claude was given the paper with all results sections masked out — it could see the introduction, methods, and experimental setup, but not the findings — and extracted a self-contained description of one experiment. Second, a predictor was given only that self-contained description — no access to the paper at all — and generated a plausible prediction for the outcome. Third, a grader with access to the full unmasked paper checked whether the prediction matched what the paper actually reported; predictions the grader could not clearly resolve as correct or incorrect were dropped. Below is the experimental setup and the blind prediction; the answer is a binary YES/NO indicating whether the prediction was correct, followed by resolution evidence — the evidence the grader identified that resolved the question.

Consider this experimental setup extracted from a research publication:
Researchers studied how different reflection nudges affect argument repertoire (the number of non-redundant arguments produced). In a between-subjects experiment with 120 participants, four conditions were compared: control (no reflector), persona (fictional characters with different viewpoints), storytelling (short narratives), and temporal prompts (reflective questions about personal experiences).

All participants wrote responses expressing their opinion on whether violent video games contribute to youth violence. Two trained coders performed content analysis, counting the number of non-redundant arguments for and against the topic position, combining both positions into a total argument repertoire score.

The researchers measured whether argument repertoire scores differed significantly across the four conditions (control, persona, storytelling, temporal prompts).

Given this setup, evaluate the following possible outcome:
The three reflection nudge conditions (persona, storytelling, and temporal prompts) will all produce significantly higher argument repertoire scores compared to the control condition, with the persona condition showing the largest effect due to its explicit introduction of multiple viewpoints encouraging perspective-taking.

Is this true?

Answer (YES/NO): NO